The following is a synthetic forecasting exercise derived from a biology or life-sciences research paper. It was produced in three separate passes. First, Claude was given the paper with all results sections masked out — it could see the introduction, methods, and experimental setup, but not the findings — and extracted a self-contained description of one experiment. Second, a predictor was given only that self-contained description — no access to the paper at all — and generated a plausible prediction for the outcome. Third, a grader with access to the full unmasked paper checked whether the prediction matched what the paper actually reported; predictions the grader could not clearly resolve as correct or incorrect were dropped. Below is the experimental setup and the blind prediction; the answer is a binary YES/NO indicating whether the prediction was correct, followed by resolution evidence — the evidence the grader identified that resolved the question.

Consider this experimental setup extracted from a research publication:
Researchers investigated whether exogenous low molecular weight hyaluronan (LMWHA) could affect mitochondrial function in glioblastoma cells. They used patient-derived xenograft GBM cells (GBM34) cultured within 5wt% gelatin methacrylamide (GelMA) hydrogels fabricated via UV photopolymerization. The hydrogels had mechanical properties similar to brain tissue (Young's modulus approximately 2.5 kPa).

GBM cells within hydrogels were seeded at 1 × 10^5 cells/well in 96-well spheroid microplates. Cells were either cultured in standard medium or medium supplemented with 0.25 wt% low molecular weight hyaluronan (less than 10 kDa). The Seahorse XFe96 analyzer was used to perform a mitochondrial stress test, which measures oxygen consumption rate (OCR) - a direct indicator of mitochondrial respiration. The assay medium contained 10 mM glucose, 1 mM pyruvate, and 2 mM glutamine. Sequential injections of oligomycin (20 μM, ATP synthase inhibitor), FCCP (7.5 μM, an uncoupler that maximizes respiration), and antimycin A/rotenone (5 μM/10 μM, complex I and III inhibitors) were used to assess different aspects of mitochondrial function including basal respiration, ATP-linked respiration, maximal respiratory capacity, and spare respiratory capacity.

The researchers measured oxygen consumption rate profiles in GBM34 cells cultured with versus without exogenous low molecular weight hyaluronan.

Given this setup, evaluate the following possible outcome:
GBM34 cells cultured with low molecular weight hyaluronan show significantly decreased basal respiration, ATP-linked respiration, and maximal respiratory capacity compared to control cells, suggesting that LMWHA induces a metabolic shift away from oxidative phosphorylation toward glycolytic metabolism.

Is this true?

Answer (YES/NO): NO